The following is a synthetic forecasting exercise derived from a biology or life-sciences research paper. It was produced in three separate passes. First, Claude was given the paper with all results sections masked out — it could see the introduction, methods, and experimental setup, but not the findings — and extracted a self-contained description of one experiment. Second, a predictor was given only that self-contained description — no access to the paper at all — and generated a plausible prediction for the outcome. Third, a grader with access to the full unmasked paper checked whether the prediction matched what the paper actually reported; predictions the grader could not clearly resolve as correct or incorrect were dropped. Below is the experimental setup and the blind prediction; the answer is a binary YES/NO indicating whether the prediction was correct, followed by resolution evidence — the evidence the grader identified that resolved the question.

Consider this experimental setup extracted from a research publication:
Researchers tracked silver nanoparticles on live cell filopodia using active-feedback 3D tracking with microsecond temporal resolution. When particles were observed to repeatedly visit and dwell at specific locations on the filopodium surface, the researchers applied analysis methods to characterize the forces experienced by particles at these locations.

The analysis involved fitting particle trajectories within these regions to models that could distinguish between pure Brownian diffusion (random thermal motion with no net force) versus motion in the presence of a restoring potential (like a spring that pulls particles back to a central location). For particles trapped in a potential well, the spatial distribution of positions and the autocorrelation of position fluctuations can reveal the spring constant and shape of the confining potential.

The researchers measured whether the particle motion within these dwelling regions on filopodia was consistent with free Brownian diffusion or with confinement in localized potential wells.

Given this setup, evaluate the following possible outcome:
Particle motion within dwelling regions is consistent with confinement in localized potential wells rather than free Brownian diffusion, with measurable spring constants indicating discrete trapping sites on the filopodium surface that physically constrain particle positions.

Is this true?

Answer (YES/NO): YES